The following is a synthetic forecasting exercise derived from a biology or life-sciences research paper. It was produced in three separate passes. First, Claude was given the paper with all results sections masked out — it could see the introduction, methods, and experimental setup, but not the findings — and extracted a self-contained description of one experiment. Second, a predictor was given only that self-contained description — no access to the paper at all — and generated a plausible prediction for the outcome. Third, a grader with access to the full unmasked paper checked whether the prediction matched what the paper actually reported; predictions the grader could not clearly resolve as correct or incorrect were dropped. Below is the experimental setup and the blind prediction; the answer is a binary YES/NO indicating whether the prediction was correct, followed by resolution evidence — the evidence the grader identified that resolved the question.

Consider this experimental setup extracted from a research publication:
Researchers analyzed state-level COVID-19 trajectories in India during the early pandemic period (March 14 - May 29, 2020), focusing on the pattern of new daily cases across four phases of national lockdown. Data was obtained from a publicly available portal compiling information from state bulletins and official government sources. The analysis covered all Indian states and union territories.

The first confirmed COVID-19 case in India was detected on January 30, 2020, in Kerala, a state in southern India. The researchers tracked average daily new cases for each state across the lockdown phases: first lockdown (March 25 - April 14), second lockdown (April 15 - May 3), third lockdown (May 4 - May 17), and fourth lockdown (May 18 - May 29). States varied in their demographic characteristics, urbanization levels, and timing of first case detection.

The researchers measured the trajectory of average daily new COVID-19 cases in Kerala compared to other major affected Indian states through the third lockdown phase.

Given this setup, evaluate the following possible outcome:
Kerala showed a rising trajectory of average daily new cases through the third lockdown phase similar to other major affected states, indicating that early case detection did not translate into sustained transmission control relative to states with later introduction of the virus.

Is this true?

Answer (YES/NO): NO